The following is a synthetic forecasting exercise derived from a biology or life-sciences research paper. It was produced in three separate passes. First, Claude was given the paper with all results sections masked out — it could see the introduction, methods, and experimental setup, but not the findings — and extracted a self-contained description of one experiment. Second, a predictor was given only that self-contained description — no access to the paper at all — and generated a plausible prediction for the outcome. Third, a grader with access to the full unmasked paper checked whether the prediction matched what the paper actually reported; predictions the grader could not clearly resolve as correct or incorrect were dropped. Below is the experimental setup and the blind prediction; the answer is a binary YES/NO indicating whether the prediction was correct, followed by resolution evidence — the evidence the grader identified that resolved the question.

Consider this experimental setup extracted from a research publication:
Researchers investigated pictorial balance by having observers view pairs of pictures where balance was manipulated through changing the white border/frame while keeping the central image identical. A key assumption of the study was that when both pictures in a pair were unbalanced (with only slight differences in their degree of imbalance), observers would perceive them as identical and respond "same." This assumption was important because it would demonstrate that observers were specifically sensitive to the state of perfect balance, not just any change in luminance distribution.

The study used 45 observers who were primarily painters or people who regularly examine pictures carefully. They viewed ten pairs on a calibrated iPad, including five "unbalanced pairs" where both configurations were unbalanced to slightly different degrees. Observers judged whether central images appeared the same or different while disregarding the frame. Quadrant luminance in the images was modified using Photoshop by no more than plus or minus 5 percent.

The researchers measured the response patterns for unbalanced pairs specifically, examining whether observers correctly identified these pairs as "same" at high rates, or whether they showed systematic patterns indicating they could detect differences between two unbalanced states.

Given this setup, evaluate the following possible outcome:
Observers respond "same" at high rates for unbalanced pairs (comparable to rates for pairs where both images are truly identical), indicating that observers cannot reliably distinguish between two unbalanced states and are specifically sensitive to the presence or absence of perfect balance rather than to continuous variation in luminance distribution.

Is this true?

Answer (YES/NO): NO